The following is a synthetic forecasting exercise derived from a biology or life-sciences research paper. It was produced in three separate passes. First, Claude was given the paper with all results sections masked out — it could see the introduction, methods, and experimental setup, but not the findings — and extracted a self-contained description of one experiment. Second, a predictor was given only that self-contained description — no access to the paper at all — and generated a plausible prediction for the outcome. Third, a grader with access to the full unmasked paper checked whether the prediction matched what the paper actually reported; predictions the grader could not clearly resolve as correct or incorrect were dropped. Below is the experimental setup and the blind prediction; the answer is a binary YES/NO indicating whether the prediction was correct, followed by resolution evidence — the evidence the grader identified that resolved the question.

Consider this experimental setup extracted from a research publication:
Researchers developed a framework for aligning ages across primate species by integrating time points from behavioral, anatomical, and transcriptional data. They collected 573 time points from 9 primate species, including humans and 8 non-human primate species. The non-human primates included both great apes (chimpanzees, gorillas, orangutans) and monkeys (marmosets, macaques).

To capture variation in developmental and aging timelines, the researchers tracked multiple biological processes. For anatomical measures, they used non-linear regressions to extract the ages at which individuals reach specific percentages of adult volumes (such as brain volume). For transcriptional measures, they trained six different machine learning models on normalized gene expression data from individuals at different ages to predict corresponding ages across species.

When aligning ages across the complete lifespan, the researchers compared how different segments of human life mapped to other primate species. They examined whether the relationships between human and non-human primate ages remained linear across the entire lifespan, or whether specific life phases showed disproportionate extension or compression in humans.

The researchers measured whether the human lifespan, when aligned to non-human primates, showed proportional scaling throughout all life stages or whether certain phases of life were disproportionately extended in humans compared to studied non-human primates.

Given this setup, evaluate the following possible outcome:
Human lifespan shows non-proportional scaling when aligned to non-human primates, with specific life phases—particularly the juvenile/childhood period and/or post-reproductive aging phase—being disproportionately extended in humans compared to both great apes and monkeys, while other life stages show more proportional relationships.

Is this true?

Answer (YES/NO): YES